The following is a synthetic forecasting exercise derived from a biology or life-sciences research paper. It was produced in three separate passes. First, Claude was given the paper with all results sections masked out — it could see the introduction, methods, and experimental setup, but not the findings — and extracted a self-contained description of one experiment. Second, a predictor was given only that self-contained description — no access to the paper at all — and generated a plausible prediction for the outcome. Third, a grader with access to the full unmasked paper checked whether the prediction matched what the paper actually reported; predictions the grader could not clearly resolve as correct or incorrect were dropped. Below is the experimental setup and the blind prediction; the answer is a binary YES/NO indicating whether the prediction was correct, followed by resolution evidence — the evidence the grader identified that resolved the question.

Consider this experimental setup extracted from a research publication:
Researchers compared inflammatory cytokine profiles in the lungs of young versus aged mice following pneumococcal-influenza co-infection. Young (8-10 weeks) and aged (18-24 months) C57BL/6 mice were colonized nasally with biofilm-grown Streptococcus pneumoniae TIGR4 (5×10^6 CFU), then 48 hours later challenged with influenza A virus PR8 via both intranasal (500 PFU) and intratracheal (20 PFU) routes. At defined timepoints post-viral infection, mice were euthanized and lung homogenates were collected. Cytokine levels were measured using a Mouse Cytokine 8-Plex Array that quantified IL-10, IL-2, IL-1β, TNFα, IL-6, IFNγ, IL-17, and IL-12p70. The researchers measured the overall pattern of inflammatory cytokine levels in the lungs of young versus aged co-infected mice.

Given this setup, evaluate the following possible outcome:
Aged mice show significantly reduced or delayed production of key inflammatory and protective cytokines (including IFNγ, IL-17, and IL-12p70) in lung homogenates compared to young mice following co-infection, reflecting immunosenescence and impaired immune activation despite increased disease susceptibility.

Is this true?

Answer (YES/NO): NO